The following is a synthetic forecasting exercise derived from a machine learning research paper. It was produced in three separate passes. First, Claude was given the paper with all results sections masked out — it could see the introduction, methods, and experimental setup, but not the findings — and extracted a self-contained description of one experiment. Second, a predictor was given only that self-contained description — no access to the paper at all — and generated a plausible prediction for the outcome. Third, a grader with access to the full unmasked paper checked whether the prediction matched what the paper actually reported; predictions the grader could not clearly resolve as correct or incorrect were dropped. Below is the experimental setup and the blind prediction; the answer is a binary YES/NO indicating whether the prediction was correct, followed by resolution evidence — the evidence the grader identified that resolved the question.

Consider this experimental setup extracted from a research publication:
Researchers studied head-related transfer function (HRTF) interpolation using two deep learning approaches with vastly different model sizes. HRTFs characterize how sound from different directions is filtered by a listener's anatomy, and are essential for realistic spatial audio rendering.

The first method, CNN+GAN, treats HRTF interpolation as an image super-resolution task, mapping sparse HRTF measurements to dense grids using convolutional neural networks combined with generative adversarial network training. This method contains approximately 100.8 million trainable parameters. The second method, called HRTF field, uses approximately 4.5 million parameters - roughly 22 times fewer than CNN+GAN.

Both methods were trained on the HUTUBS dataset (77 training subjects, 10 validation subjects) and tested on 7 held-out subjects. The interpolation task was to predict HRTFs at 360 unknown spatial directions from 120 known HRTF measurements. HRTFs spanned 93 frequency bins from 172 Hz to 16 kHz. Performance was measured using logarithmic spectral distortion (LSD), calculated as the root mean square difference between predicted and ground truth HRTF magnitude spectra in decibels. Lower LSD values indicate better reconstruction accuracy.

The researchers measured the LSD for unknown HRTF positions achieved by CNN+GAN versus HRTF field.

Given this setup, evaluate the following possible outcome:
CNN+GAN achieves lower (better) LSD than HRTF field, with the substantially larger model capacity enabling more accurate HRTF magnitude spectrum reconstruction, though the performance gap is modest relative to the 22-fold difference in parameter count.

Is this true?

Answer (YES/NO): NO